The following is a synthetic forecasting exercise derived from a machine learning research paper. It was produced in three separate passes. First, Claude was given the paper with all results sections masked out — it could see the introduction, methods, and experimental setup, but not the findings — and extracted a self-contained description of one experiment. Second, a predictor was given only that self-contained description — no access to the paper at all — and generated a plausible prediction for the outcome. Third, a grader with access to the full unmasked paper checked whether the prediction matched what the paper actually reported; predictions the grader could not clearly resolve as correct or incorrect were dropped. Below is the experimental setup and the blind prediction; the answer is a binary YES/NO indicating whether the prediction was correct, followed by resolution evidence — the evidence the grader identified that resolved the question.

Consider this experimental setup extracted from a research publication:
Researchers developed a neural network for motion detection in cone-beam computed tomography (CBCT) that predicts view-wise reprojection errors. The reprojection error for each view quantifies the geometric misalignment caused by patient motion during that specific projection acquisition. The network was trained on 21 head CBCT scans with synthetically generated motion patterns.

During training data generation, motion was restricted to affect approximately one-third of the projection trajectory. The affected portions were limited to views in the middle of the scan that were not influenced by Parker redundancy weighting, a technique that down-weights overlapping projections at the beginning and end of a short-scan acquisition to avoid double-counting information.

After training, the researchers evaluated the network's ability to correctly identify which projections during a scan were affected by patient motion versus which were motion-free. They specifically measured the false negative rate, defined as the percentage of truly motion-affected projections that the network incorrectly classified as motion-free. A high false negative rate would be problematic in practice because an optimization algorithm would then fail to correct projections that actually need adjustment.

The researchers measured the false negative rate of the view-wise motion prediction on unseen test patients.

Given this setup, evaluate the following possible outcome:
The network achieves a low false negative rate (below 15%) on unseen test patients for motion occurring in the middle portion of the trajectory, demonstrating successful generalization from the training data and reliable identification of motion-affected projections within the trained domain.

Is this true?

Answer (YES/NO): YES